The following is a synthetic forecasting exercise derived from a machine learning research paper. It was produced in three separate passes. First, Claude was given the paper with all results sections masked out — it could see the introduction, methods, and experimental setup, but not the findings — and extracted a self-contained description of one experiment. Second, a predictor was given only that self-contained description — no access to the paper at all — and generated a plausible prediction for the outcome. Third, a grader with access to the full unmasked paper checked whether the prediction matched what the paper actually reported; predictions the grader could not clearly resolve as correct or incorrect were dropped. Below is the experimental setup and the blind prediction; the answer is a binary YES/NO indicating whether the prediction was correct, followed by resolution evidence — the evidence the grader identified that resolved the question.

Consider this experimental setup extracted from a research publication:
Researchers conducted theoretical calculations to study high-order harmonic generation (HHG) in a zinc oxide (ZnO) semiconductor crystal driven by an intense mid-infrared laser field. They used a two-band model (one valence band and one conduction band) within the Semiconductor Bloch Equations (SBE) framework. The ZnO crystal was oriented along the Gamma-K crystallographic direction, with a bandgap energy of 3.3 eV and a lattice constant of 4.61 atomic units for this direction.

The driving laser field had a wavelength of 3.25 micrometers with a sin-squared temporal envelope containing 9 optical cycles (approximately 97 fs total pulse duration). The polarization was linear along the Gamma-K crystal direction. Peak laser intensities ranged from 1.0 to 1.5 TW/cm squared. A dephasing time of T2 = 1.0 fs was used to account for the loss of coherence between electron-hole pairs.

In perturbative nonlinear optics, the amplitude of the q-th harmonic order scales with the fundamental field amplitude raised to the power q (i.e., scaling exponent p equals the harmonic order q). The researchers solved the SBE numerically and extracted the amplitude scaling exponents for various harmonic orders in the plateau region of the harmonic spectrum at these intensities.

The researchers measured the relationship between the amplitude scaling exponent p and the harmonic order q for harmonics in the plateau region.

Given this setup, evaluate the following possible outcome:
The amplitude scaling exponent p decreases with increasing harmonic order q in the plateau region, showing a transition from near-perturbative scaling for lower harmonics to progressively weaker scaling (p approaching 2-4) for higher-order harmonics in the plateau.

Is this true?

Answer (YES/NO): NO